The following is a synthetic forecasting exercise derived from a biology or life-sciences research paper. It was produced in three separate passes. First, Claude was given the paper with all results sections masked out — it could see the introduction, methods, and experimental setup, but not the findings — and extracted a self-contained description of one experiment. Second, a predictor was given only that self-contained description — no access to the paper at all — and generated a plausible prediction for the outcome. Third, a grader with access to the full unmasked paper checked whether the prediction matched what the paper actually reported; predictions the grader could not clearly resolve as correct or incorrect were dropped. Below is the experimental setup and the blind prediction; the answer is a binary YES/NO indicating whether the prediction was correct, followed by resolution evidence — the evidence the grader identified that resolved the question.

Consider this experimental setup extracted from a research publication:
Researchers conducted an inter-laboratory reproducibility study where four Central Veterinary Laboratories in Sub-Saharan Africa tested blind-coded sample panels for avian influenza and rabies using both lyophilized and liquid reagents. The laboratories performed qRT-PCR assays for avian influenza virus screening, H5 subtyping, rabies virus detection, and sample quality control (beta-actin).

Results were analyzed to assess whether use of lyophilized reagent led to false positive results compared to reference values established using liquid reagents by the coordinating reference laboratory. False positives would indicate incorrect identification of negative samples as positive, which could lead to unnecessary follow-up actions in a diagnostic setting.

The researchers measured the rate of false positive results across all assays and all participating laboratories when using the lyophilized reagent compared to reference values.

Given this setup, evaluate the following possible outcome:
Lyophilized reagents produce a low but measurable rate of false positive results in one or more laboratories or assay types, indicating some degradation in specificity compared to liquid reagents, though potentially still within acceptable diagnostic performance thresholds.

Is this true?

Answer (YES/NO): NO